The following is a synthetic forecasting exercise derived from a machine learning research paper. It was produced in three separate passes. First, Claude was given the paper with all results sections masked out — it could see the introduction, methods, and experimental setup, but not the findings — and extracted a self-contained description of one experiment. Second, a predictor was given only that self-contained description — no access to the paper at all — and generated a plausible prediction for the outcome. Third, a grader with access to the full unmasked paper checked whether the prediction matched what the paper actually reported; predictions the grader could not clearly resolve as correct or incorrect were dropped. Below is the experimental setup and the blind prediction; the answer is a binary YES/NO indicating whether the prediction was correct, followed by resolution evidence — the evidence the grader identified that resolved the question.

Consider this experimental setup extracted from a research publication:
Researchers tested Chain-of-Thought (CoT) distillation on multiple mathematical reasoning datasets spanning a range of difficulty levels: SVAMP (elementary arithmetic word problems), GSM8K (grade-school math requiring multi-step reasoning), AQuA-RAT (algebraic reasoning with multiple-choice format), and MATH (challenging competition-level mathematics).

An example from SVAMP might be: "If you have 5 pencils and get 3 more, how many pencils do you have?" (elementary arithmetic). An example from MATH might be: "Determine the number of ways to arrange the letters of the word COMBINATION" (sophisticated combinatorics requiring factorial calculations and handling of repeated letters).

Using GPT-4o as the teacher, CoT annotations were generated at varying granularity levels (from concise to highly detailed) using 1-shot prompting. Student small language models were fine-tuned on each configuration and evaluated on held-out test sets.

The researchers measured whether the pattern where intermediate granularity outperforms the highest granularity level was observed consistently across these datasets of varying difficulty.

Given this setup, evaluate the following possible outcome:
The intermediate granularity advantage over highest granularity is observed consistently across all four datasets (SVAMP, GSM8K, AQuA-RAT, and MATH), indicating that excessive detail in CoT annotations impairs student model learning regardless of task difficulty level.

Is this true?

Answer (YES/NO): NO